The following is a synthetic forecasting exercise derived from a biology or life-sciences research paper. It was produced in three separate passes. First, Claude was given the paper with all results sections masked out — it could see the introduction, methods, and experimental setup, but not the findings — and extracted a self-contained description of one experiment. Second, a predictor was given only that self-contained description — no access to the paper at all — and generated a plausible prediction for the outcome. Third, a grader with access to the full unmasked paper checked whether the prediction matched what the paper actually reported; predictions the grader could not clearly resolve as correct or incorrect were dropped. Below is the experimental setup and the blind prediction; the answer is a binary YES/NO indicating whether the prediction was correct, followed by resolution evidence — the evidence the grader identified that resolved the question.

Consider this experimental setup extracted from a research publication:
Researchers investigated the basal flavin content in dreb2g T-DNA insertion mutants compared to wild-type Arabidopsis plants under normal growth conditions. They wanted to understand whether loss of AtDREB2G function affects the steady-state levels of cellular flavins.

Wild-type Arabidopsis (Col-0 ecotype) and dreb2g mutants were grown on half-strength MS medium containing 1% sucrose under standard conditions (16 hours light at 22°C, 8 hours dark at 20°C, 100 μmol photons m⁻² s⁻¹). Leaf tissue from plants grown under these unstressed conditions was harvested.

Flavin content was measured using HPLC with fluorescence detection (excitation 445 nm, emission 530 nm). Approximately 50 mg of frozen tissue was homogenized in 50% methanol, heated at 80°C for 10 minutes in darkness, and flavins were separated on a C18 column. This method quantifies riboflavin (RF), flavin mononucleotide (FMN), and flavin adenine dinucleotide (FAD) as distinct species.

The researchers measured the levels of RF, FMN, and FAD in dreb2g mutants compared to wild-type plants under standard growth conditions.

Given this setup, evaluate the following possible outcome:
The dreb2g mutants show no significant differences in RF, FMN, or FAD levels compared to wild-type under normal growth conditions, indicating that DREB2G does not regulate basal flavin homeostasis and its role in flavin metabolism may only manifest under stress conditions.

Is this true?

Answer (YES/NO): NO